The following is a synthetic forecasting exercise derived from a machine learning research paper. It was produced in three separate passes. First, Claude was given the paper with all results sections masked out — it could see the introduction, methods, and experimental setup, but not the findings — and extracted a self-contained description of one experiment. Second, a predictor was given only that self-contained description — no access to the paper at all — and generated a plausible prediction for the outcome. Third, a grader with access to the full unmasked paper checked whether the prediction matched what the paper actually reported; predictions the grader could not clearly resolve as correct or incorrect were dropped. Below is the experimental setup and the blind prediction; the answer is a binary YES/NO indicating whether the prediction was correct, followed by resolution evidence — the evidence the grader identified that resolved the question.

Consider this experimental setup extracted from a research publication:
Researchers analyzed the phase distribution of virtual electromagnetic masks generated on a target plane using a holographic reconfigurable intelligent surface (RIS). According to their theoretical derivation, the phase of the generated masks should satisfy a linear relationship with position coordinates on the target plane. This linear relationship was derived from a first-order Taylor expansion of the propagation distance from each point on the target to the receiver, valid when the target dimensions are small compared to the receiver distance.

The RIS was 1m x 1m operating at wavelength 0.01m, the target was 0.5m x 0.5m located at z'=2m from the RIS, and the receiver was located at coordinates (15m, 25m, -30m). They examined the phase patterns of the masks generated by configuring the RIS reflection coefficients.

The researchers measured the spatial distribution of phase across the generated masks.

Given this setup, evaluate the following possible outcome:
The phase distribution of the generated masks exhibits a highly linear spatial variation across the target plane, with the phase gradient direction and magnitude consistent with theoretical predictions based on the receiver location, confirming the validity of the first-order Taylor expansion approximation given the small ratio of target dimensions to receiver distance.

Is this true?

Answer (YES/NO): YES